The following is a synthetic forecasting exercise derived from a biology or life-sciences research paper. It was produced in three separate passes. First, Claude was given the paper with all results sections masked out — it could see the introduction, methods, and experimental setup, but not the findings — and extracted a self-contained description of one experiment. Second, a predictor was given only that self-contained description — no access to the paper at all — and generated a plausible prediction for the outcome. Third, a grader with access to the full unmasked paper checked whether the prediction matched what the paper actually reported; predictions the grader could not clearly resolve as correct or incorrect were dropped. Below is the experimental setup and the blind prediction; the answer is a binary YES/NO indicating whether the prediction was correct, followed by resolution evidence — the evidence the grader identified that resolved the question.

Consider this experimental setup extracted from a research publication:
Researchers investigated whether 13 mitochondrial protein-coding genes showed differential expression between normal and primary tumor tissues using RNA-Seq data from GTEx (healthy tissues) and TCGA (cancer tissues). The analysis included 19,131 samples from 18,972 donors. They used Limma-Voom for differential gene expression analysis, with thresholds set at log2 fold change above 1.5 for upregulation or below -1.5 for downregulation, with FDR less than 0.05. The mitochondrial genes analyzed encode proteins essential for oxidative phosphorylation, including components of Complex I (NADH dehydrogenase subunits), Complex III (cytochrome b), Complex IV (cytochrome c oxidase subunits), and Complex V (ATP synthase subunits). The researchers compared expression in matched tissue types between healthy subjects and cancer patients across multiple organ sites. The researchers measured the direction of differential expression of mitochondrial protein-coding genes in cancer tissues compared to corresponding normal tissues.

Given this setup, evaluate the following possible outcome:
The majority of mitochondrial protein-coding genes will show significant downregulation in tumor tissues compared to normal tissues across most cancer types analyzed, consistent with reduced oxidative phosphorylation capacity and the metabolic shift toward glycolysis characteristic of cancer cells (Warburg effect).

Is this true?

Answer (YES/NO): NO